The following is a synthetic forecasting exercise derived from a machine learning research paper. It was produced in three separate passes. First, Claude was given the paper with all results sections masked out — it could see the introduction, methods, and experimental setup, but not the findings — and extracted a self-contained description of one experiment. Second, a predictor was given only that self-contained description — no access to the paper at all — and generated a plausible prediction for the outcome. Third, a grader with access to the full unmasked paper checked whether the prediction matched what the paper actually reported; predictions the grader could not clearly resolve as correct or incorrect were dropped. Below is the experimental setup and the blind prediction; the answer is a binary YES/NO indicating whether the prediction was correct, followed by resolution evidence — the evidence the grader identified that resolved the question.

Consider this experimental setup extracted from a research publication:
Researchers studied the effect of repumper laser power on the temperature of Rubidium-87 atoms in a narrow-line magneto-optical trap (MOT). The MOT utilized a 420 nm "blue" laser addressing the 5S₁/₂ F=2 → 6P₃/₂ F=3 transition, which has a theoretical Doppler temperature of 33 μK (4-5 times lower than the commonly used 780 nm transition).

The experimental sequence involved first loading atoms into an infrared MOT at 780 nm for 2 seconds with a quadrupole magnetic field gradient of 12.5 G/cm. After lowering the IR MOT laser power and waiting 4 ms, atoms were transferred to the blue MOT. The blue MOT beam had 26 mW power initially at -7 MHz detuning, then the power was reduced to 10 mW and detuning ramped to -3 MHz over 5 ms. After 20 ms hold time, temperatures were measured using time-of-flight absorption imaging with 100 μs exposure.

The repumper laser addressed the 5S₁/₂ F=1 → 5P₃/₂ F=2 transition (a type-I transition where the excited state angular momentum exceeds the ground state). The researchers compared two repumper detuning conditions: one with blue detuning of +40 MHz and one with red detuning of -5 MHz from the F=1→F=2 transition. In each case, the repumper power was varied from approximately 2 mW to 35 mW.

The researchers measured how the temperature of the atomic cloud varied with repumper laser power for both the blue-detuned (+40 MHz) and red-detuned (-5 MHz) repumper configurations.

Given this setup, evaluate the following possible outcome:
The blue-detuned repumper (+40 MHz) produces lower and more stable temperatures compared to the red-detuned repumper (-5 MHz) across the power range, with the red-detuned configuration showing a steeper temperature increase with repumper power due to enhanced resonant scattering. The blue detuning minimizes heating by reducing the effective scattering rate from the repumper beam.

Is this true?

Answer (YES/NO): NO